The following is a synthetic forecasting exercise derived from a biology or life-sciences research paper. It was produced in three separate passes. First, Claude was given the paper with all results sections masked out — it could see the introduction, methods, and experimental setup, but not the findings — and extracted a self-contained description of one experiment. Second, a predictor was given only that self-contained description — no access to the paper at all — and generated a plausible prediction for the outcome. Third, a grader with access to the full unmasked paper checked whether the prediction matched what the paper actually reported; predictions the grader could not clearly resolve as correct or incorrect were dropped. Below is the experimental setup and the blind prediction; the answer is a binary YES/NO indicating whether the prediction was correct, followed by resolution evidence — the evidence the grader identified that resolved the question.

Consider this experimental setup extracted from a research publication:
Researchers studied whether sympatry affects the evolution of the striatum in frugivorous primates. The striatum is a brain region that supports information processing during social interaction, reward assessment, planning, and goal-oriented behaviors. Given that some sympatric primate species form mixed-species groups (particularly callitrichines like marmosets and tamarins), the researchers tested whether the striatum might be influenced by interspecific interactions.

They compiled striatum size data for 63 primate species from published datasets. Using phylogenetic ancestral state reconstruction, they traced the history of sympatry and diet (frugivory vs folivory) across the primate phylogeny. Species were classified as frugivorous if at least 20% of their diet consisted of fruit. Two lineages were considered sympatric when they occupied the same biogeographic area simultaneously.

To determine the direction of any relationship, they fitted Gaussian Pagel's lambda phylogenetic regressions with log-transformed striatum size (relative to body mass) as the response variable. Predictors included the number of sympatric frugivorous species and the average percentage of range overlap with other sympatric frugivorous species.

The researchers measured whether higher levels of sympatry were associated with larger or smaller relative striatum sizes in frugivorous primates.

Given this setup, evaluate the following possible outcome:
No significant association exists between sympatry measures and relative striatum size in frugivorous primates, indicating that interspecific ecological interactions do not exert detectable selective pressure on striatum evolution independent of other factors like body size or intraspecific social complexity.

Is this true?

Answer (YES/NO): NO